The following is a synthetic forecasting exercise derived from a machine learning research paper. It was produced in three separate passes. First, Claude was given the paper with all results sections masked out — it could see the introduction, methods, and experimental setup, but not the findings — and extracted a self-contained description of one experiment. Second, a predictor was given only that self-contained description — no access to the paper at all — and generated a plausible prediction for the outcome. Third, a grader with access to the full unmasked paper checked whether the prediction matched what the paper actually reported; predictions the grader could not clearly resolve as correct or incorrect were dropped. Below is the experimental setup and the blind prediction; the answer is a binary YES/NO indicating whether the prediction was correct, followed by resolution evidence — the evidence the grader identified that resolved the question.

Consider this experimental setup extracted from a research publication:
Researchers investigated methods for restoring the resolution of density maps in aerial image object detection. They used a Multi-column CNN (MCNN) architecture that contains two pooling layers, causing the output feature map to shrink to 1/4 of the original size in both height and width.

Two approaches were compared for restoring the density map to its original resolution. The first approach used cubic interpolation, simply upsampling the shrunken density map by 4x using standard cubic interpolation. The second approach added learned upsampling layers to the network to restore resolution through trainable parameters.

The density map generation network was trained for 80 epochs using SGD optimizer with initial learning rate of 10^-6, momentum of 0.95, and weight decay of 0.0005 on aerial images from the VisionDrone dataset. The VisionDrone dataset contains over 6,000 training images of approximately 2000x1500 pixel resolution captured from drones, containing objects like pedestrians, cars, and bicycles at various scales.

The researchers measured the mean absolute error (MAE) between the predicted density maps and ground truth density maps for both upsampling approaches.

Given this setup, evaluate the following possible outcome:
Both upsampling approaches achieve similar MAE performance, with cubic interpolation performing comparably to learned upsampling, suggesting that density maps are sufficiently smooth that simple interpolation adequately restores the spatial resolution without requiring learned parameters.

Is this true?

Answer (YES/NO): YES